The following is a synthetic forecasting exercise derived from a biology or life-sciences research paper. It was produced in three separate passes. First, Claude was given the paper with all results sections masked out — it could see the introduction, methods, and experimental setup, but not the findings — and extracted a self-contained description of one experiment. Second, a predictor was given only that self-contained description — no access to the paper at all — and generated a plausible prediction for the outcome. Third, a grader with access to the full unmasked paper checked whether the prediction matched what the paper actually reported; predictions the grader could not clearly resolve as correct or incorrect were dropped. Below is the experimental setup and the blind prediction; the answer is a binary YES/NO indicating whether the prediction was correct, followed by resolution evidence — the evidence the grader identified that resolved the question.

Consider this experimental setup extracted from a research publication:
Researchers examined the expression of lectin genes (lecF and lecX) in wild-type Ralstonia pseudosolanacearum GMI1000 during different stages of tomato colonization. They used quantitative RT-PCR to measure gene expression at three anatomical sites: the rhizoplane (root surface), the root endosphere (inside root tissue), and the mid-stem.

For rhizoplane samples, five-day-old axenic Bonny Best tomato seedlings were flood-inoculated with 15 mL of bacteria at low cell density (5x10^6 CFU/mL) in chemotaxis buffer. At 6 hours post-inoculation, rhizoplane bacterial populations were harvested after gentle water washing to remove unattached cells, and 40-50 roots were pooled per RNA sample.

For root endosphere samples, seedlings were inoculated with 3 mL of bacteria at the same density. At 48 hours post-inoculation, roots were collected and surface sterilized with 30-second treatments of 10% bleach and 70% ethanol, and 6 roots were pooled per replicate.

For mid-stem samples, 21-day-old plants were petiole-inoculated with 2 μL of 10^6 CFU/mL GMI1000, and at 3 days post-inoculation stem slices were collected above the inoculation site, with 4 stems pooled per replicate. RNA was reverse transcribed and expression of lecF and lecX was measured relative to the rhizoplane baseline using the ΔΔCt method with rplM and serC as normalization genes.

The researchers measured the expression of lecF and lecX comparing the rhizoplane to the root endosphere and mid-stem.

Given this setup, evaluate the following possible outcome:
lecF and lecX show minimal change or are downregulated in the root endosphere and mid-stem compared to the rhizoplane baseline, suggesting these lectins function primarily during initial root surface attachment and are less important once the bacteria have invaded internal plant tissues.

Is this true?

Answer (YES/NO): NO